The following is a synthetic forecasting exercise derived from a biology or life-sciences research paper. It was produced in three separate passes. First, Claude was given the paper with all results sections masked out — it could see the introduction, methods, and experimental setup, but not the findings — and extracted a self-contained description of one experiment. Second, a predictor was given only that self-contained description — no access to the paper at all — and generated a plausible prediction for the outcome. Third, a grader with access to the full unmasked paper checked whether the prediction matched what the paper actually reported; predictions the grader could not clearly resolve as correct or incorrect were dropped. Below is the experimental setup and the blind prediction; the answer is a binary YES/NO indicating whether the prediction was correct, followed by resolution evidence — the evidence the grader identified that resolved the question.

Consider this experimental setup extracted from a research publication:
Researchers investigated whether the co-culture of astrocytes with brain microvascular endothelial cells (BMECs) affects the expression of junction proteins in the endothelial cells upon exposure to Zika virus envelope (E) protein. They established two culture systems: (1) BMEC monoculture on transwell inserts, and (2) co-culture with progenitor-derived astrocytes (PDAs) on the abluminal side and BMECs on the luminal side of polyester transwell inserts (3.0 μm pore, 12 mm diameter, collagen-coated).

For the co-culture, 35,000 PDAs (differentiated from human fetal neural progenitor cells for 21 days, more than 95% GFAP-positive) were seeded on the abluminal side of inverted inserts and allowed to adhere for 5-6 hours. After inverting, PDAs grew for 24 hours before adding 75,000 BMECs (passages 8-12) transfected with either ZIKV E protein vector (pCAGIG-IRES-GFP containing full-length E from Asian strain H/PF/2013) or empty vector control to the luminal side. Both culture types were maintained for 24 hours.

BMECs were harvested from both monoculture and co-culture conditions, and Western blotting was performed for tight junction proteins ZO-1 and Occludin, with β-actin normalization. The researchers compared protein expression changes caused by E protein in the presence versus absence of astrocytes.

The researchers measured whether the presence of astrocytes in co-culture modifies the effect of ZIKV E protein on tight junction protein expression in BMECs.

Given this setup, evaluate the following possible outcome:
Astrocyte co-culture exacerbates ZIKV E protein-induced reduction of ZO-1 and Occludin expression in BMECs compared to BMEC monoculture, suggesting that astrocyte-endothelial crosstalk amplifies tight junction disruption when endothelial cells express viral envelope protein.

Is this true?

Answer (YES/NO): YES